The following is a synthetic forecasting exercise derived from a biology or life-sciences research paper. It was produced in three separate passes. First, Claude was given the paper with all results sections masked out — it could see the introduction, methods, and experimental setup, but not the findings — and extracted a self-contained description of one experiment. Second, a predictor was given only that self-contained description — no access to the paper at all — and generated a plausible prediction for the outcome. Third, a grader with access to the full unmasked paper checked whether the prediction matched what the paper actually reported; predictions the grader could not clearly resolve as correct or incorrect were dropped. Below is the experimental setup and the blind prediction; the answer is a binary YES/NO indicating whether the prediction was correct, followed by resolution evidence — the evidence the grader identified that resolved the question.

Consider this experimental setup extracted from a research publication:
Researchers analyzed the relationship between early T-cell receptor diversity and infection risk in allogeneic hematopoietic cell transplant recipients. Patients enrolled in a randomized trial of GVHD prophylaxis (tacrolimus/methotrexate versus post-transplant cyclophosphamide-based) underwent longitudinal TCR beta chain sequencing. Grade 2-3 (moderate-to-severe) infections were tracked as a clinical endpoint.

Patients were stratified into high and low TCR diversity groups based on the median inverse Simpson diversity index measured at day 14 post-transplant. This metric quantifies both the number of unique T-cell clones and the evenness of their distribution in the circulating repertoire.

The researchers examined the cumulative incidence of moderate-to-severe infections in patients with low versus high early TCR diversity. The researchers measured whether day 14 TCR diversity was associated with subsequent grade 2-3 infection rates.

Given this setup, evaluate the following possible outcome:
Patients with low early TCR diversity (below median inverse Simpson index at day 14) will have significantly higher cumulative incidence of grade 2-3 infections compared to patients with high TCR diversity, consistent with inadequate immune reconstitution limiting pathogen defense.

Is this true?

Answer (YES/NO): YES